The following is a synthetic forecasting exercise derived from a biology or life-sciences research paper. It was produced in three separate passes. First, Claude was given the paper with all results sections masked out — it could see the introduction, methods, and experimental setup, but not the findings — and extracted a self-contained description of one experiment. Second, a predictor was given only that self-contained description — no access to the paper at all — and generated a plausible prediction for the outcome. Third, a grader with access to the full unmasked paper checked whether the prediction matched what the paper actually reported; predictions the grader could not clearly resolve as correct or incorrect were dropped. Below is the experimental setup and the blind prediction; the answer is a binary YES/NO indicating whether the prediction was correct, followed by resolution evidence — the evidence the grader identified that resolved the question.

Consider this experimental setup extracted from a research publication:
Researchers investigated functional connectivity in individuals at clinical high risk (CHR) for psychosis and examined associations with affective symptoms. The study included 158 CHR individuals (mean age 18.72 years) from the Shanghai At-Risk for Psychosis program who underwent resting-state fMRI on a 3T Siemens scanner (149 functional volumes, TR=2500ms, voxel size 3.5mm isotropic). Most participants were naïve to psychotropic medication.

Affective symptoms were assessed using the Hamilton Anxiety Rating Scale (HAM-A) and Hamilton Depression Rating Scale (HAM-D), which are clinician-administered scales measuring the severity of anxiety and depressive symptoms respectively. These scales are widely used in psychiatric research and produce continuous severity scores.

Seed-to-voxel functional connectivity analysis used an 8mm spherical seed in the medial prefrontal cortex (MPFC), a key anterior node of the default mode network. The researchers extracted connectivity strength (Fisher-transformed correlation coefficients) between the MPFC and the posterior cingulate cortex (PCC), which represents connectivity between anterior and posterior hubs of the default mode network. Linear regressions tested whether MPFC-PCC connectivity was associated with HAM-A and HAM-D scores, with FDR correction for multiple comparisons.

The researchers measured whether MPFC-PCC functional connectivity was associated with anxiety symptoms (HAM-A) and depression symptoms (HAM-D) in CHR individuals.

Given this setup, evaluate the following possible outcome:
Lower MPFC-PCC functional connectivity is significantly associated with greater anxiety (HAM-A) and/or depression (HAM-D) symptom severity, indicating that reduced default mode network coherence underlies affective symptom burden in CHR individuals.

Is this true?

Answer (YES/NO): NO